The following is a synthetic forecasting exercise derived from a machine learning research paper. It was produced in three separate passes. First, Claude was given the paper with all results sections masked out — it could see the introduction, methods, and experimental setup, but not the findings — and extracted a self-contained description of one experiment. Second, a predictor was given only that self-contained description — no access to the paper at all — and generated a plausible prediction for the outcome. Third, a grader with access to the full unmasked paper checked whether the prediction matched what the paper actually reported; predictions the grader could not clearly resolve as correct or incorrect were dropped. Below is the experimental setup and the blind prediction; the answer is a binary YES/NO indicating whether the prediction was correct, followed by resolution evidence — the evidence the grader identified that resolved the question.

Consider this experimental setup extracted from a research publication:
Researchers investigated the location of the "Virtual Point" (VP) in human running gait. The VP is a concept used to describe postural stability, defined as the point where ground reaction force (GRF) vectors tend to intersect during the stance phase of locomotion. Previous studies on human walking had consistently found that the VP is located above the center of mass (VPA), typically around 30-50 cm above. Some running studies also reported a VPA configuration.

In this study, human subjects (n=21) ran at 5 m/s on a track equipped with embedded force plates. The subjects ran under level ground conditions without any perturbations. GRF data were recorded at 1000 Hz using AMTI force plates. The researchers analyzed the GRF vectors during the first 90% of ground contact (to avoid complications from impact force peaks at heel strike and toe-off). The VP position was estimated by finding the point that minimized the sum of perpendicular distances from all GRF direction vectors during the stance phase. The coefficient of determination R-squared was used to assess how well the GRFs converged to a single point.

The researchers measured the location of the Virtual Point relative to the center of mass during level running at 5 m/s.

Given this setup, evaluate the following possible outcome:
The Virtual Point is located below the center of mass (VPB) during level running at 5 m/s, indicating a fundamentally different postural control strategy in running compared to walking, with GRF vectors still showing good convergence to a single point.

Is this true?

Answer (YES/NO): YES